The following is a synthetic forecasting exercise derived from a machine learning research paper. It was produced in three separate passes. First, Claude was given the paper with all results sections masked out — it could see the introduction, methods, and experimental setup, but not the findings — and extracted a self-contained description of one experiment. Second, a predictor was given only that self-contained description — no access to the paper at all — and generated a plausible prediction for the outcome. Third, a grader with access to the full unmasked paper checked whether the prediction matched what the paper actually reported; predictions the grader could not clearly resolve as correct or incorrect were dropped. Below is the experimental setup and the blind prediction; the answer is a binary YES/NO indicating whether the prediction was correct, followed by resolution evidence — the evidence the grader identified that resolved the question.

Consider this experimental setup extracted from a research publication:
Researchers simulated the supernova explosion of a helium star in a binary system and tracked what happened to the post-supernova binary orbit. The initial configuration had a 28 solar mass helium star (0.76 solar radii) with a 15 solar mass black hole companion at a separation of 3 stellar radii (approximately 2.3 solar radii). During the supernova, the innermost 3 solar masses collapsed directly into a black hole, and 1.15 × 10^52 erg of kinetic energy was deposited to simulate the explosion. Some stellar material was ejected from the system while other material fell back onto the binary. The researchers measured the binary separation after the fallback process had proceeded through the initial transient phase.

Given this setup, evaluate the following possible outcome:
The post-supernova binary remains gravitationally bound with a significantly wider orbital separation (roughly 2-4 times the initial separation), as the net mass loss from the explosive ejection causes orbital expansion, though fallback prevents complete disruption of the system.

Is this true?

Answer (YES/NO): NO